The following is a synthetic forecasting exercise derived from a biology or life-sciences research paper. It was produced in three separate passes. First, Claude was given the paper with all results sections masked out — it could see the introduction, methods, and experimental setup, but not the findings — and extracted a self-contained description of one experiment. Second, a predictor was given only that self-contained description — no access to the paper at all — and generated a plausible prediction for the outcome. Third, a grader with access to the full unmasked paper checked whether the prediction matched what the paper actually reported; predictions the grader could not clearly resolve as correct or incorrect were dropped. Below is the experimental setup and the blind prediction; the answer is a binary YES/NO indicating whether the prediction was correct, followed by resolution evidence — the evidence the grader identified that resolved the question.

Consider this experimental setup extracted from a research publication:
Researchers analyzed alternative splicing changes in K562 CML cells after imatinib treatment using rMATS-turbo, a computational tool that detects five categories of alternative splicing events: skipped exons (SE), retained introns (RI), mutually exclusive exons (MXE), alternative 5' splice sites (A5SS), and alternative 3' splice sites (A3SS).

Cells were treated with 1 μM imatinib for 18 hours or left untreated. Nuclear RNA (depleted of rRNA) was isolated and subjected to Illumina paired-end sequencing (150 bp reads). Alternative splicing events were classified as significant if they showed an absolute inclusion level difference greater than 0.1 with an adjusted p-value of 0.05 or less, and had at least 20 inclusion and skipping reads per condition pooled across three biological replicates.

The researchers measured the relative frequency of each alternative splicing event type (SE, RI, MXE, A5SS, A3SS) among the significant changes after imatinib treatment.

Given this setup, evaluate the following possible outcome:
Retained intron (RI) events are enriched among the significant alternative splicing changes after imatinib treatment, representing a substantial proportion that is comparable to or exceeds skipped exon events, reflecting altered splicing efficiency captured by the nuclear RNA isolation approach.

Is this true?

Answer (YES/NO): NO